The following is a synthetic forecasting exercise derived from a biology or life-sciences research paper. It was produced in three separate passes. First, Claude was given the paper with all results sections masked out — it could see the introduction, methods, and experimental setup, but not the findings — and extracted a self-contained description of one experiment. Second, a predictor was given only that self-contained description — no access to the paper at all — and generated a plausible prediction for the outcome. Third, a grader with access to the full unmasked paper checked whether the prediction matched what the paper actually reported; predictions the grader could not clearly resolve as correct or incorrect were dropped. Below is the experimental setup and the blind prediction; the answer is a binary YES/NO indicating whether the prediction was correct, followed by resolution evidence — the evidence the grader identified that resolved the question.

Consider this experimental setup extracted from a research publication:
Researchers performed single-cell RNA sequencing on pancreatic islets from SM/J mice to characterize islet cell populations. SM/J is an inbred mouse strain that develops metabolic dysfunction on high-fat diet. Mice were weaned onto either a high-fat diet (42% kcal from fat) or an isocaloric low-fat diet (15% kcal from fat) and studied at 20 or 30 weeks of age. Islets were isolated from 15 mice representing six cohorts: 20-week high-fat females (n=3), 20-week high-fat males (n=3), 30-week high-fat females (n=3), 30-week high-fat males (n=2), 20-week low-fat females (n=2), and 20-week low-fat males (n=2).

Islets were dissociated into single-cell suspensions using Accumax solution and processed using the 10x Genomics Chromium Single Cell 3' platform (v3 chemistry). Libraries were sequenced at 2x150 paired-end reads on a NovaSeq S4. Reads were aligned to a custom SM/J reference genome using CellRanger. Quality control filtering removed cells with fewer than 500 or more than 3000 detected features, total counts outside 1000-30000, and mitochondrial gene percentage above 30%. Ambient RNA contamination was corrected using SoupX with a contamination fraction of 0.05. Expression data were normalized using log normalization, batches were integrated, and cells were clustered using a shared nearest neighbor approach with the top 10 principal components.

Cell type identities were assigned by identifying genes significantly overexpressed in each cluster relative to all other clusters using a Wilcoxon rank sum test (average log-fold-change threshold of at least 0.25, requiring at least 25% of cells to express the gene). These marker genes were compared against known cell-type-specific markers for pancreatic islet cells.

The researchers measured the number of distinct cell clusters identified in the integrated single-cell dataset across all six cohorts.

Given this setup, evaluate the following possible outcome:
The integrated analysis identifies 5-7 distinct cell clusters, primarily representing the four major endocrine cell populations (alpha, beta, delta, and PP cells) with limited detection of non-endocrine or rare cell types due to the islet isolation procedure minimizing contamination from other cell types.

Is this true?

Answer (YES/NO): NO